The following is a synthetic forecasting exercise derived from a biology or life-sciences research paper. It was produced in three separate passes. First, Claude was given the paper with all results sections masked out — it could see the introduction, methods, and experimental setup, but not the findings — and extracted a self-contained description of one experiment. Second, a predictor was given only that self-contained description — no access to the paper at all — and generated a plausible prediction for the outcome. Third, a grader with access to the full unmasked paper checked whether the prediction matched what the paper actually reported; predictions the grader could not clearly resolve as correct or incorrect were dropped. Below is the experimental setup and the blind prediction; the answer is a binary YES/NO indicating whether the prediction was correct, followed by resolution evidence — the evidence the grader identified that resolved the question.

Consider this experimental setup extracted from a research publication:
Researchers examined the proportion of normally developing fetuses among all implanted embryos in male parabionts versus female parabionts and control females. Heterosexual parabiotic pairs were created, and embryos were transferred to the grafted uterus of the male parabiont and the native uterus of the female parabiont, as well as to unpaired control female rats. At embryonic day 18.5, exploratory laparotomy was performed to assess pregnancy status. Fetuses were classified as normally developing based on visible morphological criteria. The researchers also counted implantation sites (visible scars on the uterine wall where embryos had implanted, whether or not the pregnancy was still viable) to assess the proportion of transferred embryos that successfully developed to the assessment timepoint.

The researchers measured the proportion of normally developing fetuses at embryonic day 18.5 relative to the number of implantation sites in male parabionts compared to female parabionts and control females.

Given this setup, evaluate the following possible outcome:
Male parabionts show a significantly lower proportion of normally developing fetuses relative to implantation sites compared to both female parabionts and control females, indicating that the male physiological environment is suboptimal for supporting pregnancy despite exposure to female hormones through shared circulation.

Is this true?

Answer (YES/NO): YES